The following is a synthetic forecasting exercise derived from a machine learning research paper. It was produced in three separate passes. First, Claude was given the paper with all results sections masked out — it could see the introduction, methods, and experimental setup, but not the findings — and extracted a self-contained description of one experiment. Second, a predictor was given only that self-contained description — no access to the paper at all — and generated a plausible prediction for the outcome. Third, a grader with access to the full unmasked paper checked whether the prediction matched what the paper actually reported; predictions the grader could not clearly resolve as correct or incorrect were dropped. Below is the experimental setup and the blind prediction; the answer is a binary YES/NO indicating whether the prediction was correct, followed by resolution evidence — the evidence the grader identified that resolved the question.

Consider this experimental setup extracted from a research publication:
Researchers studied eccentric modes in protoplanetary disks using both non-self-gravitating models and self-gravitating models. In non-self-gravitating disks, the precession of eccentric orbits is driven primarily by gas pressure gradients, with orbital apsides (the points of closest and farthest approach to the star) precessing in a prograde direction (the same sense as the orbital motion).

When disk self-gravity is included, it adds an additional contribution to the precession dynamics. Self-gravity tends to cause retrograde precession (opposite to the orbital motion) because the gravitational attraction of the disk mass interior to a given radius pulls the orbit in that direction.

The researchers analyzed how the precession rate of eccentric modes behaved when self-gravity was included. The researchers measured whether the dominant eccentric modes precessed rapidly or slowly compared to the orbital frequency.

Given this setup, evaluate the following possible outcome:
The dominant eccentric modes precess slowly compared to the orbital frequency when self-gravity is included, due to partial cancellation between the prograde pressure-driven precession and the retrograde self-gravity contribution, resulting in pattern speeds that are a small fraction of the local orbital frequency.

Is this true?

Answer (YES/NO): YES